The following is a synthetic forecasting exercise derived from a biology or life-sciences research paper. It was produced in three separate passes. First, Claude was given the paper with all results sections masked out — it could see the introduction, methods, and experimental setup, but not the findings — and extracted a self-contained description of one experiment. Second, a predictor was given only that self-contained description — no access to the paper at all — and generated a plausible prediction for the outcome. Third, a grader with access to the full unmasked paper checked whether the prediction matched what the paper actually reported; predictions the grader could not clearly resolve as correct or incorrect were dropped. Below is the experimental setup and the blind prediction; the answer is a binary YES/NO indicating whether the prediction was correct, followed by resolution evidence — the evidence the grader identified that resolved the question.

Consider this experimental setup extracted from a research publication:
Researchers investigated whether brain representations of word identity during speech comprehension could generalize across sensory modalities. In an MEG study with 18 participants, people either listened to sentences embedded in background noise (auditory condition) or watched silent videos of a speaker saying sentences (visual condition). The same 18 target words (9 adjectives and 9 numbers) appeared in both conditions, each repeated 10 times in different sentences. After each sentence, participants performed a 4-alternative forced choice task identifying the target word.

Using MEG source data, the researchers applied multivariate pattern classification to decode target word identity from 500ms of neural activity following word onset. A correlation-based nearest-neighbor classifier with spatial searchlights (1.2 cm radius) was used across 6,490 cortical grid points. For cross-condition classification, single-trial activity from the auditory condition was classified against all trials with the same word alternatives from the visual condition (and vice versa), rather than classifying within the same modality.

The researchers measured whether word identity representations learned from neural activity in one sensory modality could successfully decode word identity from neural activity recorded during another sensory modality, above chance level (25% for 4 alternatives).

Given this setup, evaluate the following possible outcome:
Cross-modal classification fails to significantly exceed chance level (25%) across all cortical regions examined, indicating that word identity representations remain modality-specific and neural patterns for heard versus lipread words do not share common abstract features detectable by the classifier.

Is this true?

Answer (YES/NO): YES